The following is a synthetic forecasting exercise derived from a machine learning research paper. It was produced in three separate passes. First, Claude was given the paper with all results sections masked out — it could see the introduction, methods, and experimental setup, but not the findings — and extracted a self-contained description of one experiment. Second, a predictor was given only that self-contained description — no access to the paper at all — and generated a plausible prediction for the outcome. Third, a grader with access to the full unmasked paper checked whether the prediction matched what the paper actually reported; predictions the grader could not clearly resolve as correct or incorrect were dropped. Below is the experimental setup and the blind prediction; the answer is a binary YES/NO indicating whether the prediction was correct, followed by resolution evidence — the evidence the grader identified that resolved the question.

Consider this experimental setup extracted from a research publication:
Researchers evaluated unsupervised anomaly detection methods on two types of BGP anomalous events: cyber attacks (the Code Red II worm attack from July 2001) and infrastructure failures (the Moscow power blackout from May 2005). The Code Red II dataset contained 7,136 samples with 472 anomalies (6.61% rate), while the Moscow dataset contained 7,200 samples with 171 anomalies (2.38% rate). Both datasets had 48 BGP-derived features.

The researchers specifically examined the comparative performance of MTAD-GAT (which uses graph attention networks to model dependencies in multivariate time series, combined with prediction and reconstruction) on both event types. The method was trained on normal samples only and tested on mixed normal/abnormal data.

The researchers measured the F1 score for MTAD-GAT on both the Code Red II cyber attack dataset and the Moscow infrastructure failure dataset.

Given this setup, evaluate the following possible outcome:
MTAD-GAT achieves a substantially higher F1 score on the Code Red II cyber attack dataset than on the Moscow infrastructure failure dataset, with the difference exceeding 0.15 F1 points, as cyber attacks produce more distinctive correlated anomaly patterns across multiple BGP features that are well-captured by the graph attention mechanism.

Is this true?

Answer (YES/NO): NO